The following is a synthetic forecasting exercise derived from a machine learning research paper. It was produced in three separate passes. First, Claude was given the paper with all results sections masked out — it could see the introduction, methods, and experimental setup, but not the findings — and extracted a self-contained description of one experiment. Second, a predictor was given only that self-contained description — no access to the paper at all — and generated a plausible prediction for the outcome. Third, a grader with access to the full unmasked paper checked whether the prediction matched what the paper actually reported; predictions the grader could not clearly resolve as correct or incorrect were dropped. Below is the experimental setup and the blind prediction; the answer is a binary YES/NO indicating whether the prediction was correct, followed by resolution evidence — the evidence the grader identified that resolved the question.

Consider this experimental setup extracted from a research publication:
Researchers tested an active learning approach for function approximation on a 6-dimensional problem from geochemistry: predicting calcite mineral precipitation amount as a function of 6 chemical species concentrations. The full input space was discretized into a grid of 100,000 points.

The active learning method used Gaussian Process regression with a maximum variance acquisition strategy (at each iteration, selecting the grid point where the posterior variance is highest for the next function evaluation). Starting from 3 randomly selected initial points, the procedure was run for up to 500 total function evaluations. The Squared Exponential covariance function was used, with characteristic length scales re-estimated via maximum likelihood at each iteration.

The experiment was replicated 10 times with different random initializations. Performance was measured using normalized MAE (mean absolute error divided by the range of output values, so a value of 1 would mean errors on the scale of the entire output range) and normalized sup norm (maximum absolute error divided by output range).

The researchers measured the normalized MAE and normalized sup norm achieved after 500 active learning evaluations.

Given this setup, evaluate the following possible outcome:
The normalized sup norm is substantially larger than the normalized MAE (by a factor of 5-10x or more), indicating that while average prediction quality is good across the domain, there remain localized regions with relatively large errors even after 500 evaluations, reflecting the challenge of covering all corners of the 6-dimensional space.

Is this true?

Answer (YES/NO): YES